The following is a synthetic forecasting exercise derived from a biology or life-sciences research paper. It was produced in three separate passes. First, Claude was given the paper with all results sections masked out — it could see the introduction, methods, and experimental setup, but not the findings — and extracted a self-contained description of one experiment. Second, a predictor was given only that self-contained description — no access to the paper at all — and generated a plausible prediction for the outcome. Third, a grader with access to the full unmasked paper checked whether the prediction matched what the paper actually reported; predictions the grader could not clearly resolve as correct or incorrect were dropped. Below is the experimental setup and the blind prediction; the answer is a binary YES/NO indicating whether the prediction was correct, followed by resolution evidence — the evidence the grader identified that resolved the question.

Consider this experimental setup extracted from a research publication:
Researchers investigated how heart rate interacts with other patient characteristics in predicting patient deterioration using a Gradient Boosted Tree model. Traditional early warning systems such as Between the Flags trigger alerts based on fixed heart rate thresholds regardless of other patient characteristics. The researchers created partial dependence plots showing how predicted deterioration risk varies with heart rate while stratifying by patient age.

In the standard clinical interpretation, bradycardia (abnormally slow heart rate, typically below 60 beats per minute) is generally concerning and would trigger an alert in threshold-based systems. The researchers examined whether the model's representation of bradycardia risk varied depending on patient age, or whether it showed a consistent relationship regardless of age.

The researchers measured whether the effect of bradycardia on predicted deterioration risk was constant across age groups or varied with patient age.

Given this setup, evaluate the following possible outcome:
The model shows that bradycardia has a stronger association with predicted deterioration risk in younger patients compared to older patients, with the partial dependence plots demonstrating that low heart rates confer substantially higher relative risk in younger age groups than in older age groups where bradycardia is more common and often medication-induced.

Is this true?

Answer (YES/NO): NO